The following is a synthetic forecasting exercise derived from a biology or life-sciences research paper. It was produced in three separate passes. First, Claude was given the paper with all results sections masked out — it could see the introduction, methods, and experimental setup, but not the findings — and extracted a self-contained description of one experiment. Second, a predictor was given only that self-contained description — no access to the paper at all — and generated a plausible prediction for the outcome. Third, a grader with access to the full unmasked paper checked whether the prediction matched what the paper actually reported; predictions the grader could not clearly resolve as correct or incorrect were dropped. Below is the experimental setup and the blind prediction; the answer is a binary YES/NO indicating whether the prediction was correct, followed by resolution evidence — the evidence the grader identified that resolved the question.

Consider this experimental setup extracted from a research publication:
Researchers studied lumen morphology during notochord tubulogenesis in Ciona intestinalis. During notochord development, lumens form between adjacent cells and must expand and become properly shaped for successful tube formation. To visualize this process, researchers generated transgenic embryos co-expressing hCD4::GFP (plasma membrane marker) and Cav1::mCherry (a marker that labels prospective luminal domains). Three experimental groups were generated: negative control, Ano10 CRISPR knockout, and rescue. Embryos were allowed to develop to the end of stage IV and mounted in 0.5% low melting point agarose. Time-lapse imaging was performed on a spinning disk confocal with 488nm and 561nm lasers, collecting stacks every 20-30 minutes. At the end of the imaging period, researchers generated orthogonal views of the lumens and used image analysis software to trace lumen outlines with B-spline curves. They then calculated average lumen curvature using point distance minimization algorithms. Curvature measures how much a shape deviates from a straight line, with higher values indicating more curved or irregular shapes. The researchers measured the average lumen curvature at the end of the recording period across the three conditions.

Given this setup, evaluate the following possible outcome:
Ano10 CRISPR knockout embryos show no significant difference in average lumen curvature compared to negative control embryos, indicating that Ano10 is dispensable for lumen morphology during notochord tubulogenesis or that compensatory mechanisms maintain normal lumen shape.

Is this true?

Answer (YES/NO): NO